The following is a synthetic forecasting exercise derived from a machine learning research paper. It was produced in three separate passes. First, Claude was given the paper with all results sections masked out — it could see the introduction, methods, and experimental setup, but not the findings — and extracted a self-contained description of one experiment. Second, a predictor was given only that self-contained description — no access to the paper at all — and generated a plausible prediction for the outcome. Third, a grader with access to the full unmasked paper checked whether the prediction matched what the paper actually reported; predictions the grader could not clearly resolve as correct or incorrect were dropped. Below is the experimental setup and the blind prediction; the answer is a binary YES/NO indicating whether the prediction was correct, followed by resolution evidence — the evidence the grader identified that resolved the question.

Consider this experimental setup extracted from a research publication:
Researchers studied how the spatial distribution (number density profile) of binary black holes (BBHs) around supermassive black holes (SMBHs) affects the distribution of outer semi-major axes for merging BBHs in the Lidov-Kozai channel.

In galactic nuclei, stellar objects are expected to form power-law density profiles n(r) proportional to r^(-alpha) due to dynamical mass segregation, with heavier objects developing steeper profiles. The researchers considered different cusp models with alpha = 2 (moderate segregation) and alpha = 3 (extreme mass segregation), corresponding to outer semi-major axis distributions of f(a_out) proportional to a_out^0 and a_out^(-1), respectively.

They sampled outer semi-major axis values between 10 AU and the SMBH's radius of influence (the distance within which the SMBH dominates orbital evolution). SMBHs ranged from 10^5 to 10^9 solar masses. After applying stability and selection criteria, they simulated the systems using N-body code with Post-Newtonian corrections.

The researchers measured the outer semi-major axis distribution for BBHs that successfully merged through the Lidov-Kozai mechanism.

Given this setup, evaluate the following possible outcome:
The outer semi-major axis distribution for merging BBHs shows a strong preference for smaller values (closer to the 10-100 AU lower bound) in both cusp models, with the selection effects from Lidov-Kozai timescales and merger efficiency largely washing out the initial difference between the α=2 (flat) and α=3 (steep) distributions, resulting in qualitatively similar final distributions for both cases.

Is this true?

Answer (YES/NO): NO